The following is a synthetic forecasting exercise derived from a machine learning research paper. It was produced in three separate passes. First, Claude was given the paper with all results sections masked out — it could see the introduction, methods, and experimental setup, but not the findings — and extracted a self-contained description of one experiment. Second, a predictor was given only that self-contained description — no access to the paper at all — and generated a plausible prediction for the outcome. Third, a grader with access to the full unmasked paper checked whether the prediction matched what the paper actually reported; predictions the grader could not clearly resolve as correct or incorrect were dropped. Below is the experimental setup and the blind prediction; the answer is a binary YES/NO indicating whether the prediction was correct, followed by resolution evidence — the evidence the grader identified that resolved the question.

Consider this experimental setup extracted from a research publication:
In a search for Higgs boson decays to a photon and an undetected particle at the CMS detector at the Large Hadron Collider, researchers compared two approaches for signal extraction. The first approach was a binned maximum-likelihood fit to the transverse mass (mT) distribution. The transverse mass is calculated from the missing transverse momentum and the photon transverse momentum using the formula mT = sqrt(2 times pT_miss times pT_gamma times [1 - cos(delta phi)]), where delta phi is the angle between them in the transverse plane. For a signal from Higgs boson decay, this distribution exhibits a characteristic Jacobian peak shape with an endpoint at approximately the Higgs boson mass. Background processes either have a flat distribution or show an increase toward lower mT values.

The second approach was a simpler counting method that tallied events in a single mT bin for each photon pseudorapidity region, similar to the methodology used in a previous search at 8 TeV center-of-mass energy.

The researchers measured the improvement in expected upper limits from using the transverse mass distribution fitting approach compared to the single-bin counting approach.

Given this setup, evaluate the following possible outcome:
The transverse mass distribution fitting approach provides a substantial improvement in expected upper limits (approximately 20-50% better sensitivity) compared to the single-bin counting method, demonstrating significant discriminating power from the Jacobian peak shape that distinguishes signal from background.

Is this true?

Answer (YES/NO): NO